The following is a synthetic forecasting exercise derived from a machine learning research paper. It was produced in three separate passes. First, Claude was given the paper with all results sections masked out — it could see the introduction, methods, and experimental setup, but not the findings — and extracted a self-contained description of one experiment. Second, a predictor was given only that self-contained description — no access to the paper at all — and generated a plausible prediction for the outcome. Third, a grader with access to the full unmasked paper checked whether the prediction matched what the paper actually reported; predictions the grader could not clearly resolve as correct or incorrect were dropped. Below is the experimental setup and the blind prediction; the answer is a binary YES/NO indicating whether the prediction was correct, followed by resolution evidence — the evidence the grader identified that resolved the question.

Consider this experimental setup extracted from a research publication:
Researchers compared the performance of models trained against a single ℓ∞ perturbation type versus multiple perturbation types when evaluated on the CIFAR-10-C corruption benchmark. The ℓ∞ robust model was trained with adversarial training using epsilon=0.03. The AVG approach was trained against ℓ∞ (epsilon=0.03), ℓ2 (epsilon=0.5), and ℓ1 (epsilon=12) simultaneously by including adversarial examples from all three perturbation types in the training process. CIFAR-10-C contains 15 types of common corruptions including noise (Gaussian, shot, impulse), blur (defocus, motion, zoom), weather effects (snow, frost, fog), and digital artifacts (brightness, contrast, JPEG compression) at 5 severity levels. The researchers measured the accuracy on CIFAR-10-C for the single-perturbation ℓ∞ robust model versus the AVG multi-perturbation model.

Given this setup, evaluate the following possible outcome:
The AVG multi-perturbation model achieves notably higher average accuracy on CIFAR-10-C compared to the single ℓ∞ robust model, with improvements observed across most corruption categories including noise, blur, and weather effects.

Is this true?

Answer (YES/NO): NO